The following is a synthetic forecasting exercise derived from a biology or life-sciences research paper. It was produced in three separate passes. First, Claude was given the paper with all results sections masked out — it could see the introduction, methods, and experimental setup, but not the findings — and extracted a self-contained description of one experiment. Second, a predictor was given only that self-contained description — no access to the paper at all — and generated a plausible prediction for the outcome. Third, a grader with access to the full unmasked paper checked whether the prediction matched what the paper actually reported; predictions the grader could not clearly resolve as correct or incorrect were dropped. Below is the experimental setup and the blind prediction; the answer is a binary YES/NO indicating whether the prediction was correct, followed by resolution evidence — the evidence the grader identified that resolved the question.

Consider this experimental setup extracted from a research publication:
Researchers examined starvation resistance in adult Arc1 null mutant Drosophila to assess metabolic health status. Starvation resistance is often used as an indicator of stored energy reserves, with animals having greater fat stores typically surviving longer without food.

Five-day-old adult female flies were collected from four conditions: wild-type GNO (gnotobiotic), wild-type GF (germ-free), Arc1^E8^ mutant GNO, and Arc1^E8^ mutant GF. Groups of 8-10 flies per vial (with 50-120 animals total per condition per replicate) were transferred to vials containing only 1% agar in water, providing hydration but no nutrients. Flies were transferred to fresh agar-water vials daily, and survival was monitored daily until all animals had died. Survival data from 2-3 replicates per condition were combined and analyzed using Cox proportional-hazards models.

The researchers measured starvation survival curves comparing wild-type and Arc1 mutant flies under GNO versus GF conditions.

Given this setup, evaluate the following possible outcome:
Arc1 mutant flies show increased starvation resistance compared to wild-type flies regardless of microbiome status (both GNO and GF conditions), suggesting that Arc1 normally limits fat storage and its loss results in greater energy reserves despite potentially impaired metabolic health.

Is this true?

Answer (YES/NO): YES